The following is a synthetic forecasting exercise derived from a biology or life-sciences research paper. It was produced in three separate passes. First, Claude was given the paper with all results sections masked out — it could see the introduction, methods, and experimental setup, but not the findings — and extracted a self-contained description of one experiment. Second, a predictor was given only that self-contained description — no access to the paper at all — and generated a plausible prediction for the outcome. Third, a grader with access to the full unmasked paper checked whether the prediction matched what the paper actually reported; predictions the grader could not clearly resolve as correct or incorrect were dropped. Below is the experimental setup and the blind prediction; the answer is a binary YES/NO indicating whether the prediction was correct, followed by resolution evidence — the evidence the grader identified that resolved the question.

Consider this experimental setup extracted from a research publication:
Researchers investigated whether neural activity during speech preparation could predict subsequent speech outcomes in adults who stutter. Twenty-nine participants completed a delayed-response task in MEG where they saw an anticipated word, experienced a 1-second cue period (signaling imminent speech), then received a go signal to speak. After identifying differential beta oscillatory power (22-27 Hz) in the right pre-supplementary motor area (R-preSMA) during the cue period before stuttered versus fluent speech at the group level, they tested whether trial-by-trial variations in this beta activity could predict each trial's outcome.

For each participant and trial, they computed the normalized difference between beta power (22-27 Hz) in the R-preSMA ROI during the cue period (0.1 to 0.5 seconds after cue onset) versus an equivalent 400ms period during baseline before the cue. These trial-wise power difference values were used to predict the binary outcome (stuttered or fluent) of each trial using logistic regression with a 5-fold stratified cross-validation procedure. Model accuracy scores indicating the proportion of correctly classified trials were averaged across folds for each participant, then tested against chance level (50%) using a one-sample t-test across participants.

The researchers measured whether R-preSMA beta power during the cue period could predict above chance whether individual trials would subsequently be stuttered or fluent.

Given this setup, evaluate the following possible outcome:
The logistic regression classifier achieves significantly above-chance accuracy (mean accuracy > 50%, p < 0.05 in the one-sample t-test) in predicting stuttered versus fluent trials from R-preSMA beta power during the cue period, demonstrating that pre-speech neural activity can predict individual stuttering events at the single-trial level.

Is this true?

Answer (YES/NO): YES